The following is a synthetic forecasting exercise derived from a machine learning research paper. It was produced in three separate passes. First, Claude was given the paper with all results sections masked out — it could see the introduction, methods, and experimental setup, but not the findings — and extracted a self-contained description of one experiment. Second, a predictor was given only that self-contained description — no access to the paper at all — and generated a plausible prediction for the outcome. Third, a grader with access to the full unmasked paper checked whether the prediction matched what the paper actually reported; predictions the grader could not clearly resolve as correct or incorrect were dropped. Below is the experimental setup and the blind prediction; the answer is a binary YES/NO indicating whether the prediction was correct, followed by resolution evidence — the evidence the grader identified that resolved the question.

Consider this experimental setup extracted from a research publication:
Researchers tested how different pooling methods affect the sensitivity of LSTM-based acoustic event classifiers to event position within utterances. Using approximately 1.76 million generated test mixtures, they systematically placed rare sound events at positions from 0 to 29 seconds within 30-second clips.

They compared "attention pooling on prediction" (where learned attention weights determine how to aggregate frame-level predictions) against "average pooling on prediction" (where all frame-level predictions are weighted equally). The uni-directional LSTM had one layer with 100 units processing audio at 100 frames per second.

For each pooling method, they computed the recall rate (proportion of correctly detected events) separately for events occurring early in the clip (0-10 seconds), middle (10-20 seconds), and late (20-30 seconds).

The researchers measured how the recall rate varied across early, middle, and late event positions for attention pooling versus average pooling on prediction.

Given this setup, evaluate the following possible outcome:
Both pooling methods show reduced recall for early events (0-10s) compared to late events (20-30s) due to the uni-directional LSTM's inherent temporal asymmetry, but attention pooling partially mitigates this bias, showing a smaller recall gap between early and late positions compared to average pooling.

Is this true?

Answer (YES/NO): NO